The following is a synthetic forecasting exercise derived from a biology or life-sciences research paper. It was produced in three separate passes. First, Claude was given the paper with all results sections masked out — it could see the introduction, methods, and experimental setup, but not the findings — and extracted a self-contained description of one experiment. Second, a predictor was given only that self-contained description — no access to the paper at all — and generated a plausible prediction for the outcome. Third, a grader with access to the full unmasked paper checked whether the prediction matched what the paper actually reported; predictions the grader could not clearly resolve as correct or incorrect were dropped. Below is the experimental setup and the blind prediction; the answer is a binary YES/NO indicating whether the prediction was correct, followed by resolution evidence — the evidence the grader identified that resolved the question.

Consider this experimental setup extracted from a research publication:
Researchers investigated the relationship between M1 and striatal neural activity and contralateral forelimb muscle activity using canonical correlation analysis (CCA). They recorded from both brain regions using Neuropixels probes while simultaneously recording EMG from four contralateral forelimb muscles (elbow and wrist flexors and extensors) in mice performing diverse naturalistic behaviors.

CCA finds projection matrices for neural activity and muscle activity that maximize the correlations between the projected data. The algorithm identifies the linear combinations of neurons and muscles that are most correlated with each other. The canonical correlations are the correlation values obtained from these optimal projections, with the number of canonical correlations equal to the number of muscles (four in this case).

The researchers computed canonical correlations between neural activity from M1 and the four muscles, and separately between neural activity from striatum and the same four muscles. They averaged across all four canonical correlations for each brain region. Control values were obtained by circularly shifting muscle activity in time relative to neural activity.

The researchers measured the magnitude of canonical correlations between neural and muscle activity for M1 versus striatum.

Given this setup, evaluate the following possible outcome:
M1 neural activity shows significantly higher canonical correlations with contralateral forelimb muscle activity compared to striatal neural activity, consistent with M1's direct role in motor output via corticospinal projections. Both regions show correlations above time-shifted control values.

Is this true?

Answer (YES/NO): YES